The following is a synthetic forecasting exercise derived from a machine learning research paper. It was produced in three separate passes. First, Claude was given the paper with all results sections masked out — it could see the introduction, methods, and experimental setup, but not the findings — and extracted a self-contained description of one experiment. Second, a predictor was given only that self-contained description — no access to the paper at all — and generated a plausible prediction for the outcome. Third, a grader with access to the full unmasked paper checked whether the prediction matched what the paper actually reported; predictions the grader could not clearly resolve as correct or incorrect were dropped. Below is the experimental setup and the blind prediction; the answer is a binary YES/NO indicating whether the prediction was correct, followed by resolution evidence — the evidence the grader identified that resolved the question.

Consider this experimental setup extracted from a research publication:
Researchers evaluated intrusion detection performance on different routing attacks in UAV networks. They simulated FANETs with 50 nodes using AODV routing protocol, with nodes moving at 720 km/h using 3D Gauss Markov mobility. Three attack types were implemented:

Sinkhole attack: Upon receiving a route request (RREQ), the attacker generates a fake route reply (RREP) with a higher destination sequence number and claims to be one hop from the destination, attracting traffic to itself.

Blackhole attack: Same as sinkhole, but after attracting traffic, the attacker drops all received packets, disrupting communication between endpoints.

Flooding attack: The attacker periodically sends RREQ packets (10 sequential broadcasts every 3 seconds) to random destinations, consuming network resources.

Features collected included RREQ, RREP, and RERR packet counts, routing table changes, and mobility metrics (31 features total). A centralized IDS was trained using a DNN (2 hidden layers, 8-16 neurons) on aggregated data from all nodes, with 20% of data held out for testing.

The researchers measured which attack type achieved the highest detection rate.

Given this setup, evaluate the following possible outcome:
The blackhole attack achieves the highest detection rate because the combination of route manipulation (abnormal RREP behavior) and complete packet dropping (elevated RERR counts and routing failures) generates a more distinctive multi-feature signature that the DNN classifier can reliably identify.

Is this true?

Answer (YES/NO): NO